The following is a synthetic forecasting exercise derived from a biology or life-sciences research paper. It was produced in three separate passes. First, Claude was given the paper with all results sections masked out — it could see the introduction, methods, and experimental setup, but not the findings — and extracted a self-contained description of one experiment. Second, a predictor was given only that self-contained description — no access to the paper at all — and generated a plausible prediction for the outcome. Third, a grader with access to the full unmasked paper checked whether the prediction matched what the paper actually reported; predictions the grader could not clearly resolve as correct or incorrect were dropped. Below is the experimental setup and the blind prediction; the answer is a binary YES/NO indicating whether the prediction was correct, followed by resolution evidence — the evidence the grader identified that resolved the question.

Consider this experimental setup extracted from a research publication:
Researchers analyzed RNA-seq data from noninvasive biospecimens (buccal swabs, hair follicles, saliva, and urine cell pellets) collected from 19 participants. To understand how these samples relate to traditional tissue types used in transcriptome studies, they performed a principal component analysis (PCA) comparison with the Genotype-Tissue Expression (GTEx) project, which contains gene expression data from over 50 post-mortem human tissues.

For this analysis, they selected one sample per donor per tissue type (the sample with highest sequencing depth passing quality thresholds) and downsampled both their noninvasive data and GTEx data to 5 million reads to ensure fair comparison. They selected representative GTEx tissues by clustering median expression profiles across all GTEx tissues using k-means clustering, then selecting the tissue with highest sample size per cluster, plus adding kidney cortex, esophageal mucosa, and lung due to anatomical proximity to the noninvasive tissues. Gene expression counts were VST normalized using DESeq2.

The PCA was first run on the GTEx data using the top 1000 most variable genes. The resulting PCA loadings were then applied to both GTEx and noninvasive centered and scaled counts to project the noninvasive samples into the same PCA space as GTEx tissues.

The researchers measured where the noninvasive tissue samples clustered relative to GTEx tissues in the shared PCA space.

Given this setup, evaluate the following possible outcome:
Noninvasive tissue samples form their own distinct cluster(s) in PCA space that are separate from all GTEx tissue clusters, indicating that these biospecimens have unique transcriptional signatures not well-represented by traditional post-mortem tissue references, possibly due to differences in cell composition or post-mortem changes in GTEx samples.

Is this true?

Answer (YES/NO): NO